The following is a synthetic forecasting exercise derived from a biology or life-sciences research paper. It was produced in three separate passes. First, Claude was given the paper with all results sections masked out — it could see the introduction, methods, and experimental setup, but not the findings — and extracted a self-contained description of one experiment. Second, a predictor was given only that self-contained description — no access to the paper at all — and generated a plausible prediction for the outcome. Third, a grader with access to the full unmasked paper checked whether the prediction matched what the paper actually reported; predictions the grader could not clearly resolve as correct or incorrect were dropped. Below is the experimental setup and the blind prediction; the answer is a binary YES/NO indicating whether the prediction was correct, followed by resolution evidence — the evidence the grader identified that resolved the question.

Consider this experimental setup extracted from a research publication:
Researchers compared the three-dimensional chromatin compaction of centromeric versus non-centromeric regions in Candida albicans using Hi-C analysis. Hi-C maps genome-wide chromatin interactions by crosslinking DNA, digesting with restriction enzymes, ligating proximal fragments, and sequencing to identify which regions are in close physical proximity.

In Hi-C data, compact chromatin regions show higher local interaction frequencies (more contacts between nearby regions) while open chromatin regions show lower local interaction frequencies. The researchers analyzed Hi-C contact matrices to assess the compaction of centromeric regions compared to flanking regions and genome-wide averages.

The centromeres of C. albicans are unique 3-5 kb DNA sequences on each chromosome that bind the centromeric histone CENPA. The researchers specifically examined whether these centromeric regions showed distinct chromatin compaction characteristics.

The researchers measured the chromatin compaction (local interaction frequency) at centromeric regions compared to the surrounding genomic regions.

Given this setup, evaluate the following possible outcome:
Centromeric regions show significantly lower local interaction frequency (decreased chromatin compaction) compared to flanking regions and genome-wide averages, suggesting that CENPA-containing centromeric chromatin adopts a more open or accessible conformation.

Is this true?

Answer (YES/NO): NO